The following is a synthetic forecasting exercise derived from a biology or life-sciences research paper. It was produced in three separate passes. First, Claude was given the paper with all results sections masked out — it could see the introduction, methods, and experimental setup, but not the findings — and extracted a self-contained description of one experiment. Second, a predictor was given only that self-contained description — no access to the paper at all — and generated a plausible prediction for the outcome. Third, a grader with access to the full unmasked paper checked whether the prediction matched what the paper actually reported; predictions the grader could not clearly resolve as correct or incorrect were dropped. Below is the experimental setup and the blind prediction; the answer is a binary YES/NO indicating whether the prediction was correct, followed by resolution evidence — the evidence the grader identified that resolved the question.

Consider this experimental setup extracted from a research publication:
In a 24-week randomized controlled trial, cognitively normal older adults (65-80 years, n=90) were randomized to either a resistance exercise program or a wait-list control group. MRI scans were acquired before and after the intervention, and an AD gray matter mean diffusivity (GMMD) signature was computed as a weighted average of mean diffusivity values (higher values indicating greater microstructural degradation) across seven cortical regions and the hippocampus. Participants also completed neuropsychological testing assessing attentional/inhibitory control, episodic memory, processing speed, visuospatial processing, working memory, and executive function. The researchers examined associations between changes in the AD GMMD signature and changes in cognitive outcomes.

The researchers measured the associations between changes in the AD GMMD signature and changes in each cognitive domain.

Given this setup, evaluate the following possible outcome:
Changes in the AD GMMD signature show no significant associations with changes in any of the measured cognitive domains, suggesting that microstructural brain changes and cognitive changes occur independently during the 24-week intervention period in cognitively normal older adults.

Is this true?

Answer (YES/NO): NO